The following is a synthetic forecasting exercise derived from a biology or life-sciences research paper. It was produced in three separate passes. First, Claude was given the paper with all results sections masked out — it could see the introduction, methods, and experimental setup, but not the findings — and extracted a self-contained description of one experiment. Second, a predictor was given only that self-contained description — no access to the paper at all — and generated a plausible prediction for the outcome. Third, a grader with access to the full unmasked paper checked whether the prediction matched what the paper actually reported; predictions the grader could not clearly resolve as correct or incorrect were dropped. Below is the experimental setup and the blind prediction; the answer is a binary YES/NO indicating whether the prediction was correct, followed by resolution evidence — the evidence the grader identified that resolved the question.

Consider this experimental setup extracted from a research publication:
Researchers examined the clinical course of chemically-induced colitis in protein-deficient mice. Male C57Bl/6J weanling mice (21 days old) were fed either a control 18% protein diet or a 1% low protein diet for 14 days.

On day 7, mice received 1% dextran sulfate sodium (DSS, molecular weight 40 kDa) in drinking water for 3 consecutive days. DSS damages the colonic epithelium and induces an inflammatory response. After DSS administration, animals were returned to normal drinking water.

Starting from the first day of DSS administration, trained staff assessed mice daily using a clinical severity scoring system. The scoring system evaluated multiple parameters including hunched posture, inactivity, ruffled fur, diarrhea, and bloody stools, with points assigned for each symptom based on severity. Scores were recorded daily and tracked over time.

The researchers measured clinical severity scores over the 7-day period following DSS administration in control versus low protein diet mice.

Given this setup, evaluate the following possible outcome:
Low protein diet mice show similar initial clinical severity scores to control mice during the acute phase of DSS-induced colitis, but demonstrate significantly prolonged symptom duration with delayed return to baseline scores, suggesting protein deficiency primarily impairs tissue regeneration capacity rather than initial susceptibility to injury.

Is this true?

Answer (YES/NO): NO